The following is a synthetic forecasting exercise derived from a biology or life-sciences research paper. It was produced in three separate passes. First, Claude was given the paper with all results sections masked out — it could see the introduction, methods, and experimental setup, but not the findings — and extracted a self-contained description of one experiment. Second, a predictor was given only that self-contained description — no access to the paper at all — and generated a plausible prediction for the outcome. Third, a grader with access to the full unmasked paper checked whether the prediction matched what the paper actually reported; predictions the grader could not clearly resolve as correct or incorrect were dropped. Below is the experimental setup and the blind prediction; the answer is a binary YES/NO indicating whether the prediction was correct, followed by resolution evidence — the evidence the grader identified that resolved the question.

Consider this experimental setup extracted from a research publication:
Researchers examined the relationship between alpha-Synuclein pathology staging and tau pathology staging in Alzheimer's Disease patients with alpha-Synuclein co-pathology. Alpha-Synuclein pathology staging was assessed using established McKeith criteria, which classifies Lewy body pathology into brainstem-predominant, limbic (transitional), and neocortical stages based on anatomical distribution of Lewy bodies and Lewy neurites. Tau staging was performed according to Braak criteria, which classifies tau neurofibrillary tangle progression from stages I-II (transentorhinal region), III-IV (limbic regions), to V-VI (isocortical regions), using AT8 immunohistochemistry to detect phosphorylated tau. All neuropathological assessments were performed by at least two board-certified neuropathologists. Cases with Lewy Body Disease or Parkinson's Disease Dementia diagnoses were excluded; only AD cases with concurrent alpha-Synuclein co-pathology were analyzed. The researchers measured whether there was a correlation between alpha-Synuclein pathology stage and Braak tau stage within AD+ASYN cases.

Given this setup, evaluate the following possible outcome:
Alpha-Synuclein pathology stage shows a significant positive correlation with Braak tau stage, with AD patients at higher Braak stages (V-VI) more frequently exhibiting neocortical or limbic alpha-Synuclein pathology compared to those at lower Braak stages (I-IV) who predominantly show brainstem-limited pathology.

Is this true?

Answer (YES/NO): NO